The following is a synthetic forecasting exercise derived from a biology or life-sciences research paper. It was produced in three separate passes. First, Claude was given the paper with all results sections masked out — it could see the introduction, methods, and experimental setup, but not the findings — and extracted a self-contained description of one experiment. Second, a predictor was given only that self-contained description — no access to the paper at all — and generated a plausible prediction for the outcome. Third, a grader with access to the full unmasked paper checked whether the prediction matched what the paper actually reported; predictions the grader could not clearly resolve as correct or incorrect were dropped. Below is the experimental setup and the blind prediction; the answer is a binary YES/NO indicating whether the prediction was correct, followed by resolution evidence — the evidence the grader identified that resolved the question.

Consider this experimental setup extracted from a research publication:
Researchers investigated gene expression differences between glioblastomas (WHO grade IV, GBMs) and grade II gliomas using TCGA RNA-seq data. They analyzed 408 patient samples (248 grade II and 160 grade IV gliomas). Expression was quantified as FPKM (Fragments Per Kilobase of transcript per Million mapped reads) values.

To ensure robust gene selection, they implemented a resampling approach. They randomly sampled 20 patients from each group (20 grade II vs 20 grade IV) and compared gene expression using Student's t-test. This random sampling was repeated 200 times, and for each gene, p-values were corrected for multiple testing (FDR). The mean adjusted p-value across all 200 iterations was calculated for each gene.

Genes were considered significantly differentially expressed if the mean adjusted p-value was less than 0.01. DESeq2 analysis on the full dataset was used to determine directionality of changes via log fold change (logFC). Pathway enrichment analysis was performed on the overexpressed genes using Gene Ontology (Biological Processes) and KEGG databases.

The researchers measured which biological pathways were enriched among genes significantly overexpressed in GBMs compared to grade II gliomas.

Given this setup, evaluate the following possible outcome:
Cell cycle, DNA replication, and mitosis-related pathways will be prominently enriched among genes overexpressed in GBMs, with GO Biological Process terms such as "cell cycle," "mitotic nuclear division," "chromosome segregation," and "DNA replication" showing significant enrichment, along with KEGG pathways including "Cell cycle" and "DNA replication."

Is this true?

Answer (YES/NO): NO